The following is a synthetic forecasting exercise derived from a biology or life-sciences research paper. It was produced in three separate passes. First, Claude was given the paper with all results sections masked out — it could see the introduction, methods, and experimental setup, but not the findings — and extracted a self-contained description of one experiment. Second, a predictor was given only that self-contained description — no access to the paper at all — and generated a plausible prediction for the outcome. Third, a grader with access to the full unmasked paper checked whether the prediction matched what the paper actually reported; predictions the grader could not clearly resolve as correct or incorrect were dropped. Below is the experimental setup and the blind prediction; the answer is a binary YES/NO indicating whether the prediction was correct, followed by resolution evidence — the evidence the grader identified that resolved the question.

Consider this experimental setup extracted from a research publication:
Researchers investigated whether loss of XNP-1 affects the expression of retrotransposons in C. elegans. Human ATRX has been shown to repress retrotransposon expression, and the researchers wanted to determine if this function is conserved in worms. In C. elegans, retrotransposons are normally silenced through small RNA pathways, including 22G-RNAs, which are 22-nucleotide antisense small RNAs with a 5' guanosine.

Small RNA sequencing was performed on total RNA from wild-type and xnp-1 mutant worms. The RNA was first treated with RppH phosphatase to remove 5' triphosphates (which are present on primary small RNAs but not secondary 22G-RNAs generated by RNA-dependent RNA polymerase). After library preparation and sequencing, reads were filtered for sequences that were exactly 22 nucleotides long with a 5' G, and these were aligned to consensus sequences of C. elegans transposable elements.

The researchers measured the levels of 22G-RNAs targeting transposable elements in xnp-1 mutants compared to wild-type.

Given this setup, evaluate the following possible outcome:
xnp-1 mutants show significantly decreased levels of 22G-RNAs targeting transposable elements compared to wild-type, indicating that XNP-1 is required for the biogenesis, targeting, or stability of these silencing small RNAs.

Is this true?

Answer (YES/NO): NO